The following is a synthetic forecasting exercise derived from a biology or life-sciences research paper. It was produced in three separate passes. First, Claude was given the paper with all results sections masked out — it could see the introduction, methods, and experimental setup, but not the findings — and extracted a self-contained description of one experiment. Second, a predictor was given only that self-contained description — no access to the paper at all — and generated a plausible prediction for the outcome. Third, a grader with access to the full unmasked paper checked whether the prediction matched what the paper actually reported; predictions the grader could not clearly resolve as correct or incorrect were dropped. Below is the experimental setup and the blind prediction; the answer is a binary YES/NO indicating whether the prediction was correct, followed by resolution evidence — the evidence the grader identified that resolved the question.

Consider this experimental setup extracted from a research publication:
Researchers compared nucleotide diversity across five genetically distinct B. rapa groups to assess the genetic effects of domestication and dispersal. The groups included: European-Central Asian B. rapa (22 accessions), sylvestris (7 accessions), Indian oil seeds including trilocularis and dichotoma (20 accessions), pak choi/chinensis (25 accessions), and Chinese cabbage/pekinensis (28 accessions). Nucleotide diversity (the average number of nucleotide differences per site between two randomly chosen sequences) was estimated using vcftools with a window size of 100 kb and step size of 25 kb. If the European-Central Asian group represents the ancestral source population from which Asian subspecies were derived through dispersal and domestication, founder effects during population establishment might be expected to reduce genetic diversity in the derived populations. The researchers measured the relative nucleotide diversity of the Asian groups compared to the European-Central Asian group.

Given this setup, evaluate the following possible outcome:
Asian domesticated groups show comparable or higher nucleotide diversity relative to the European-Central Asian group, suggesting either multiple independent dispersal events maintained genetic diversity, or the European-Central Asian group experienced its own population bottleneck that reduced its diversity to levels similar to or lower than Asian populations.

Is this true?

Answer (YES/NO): NO